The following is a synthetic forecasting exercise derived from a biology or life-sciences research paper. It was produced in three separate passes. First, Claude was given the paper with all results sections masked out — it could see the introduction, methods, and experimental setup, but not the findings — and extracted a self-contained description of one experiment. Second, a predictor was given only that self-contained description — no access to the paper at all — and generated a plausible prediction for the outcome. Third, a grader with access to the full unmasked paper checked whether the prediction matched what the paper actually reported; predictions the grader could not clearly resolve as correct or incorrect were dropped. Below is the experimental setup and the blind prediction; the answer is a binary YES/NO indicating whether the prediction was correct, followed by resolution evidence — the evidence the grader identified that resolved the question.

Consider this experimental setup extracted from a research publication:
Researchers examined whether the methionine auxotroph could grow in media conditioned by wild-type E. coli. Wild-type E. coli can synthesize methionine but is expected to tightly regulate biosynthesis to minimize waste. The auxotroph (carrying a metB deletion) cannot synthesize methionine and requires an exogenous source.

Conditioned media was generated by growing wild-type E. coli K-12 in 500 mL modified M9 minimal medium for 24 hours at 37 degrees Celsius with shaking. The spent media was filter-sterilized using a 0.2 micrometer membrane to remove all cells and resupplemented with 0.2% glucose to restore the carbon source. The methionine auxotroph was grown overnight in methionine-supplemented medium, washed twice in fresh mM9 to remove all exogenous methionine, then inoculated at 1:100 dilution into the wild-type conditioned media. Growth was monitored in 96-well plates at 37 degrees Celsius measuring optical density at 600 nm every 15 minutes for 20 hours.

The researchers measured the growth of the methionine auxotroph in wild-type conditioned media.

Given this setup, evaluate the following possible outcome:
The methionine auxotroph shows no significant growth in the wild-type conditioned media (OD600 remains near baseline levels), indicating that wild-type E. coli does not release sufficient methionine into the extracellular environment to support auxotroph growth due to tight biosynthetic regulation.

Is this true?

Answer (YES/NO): YES